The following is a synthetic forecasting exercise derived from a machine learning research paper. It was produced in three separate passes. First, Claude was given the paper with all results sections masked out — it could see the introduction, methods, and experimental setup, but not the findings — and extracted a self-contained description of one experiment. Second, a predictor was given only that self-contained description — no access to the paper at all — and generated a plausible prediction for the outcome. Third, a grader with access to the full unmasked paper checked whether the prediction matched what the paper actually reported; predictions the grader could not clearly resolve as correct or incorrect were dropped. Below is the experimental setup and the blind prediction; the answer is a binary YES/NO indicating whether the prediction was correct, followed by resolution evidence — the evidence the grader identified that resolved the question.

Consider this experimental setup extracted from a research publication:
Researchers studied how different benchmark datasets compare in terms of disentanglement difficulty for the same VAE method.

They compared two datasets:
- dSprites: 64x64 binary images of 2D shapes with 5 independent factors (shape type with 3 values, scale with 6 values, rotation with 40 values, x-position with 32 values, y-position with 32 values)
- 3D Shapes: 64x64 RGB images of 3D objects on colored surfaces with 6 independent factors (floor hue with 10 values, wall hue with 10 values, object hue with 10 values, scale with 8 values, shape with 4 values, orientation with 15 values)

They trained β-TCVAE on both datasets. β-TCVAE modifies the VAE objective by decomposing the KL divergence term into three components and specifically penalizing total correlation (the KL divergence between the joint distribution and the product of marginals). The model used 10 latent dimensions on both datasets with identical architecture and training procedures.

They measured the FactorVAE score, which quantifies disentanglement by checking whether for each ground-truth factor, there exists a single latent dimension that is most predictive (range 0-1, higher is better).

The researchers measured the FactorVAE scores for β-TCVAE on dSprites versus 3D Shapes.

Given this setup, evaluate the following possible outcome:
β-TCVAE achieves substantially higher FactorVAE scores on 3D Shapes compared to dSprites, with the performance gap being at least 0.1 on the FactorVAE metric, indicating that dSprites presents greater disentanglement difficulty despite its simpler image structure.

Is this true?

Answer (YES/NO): NO